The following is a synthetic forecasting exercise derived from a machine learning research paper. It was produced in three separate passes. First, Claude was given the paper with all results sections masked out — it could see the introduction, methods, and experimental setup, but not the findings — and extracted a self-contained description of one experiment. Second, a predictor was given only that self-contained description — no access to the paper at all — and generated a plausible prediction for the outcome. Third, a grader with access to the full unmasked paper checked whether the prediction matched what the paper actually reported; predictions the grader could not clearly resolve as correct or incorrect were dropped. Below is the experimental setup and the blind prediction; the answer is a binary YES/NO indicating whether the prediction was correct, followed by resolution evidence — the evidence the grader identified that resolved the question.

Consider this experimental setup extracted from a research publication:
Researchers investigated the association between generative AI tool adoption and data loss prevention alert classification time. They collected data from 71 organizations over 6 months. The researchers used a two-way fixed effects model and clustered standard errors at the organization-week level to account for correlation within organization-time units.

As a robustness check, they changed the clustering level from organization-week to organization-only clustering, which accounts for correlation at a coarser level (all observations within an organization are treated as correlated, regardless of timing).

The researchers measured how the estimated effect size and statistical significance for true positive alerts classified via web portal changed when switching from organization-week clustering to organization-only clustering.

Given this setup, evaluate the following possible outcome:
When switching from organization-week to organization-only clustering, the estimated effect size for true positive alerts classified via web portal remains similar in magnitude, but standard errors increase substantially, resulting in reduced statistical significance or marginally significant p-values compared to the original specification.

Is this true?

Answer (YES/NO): YES